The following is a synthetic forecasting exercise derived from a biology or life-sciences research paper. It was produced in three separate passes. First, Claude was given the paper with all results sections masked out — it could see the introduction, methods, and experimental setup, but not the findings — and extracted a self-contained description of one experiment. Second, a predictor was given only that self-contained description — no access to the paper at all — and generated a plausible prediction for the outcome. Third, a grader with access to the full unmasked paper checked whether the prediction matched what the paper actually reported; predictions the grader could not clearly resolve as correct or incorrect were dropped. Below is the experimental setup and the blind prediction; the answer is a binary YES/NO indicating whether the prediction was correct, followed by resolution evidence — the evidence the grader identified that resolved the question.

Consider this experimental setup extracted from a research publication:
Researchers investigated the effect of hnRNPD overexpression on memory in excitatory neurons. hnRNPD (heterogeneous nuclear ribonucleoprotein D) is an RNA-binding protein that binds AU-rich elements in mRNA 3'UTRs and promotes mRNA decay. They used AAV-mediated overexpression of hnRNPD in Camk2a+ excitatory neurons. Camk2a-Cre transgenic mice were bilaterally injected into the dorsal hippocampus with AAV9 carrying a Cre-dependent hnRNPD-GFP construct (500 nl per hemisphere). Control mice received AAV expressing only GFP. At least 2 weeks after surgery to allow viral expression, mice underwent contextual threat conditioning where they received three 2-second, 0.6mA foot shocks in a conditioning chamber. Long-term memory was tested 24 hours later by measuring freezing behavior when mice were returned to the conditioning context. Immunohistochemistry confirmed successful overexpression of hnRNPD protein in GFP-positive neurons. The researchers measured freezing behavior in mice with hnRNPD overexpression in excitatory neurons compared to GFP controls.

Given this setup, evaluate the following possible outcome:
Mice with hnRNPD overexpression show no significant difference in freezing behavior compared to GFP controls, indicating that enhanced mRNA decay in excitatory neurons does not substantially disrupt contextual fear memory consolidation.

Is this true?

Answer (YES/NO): NO